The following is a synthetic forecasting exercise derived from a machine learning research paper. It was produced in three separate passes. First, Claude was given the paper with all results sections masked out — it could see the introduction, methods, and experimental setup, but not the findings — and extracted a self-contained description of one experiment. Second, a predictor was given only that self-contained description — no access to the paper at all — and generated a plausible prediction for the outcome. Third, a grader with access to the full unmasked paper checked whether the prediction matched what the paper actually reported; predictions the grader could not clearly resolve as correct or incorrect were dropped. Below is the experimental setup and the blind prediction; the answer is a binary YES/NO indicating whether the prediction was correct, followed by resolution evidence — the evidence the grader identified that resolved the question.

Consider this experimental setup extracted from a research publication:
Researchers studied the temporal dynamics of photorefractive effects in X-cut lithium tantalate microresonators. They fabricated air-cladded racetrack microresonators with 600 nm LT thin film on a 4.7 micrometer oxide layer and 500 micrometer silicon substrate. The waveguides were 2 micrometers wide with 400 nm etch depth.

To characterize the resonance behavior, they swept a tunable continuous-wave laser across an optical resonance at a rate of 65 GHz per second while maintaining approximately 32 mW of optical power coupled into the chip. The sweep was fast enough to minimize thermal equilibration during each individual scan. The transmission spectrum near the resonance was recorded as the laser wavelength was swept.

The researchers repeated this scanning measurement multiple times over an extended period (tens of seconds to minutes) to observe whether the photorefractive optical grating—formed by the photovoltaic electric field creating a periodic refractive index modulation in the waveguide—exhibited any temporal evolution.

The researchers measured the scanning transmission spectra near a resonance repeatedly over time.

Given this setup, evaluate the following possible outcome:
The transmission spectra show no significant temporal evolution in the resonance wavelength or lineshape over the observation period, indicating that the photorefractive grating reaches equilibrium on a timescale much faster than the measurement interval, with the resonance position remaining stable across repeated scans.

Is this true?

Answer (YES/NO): NO